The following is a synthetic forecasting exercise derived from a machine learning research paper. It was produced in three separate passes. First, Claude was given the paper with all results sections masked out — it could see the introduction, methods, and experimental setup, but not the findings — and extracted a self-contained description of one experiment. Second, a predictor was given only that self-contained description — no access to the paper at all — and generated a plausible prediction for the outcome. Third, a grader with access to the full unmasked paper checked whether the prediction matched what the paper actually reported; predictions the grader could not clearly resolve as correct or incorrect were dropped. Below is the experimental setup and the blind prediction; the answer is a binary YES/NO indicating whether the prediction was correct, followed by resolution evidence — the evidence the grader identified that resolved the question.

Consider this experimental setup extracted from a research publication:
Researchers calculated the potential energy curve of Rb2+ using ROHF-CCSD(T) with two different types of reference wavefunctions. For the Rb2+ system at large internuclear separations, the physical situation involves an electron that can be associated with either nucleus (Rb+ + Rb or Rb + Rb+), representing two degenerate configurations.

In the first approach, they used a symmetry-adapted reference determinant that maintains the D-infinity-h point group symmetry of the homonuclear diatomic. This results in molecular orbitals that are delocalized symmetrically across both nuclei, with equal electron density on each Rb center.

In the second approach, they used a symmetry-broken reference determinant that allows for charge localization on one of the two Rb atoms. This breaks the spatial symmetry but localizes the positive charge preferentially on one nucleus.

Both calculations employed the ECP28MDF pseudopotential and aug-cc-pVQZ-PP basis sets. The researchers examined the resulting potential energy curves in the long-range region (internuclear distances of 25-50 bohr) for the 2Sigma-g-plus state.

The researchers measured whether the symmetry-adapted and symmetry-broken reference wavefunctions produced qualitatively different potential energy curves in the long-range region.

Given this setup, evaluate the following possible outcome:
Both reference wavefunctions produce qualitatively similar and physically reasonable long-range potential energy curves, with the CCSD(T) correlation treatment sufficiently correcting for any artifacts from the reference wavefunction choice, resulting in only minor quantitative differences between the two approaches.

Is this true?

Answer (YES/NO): NO